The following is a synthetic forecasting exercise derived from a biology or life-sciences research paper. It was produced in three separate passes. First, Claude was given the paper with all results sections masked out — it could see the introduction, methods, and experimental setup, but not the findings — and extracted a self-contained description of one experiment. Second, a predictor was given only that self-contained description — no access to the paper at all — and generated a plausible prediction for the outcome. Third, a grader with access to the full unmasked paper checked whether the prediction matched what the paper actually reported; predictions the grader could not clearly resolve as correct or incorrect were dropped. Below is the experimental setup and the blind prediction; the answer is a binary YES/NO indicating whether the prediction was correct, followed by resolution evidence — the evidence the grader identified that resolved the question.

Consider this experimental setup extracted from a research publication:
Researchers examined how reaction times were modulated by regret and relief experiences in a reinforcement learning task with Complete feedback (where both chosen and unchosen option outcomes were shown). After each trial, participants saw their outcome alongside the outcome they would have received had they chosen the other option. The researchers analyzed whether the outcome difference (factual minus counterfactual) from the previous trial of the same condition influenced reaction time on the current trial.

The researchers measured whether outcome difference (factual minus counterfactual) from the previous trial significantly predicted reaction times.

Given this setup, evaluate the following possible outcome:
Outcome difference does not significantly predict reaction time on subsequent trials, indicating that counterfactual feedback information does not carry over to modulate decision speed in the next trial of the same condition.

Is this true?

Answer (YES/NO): NO